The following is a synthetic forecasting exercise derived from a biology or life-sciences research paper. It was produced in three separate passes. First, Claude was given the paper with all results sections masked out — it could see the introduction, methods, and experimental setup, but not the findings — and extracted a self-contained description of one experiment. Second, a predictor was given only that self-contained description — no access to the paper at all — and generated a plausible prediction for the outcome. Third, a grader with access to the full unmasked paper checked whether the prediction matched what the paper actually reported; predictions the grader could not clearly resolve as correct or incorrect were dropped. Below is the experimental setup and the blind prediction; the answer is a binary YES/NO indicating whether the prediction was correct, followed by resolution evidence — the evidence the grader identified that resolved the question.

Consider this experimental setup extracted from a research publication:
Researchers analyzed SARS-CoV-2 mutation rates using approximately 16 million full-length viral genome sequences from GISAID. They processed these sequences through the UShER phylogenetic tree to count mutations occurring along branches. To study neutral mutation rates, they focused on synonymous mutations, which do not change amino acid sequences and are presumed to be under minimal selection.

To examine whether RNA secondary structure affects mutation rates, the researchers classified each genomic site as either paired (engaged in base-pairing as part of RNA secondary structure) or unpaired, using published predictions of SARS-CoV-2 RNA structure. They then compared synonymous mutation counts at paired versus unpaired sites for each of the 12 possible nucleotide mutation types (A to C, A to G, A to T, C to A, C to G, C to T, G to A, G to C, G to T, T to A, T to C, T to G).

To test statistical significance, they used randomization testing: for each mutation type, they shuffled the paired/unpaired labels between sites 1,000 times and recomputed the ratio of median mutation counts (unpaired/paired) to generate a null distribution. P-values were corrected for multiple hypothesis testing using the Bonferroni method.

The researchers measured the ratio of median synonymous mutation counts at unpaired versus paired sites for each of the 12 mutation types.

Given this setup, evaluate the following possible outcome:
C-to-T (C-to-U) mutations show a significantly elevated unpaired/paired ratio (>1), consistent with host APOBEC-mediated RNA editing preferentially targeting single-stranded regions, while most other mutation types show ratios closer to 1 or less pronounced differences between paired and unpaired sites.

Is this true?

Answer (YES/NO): NO